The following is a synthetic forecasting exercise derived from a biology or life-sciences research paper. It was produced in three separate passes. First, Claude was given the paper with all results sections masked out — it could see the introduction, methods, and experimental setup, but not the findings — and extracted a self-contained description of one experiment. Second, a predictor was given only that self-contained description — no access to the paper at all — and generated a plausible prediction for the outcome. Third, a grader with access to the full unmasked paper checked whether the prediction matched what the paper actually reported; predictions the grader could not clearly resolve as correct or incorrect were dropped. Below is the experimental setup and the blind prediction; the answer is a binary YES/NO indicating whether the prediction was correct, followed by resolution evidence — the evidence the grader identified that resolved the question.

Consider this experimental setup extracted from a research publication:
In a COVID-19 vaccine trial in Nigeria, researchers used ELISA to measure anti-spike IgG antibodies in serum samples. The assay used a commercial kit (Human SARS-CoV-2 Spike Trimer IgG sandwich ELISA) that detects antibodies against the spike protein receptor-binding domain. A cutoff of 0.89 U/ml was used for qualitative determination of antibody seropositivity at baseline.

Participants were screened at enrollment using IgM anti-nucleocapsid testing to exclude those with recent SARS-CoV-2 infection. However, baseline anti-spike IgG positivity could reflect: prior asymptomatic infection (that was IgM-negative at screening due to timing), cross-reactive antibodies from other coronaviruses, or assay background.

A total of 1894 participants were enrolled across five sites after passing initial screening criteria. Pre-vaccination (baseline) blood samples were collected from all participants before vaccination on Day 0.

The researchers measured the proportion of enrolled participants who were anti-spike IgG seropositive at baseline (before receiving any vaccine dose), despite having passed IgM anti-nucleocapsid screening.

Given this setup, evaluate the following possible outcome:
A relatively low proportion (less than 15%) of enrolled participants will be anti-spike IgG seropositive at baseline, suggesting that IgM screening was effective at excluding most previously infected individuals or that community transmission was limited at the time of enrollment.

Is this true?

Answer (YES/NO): NO